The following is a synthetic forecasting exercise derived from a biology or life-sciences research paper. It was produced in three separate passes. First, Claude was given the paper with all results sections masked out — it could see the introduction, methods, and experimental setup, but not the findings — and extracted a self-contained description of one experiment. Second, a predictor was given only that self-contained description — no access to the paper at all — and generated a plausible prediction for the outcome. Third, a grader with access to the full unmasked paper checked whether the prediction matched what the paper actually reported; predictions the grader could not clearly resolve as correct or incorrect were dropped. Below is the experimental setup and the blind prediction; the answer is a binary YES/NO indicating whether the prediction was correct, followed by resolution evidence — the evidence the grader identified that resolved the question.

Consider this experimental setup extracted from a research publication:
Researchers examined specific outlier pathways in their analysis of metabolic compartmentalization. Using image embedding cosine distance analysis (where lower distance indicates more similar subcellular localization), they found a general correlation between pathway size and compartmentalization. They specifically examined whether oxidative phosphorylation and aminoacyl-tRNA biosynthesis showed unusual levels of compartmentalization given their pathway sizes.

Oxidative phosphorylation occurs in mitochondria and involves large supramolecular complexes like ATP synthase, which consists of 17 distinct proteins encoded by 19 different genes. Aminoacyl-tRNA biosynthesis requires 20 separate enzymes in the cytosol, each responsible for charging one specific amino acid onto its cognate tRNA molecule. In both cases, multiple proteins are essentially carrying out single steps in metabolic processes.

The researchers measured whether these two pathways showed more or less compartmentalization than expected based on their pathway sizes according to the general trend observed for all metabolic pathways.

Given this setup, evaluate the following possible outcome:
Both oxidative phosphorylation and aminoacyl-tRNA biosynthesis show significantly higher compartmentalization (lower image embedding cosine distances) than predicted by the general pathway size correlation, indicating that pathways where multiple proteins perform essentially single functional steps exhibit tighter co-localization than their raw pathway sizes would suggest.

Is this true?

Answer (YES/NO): YES